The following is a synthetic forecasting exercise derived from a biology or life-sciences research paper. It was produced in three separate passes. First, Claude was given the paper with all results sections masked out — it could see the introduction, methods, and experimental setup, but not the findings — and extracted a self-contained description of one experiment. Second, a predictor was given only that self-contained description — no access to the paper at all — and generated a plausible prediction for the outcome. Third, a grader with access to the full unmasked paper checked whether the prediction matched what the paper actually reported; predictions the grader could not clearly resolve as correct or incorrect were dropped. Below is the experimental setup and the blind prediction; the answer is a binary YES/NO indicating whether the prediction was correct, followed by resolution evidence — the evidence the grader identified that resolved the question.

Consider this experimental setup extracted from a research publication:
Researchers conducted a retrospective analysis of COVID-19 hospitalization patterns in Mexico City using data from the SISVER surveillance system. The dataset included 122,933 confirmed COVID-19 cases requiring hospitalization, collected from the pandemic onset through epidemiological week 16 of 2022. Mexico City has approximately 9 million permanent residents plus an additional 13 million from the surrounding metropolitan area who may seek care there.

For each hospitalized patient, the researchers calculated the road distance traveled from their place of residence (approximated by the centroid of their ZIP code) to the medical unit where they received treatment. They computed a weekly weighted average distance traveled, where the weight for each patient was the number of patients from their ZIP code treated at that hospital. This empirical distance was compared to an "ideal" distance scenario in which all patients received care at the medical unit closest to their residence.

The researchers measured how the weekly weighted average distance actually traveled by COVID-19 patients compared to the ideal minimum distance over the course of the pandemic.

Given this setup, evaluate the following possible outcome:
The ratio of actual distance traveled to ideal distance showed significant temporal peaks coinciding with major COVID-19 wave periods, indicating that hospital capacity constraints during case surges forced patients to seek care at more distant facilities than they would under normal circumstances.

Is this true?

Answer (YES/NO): YES